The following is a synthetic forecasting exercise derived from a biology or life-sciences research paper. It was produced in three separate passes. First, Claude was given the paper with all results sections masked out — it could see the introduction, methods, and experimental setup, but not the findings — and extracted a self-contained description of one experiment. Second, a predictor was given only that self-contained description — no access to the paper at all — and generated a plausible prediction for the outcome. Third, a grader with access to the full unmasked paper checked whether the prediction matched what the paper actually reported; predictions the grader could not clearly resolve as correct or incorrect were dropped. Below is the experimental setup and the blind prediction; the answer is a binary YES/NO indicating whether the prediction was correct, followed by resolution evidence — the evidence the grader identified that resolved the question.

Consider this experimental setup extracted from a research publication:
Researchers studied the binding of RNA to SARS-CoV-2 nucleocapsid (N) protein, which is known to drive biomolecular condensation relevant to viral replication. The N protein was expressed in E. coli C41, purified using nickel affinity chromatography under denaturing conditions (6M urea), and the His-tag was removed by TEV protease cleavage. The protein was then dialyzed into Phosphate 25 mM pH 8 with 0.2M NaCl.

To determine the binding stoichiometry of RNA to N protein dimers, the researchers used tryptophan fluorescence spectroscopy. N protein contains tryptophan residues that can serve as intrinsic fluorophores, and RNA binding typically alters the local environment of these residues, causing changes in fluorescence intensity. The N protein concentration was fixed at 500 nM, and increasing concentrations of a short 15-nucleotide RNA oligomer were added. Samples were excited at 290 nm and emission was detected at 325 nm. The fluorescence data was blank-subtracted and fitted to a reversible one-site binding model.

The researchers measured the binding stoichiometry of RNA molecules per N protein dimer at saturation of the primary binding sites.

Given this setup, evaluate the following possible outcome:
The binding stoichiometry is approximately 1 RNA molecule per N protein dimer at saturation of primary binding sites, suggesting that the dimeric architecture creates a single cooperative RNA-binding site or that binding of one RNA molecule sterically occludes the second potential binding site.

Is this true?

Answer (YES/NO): NO